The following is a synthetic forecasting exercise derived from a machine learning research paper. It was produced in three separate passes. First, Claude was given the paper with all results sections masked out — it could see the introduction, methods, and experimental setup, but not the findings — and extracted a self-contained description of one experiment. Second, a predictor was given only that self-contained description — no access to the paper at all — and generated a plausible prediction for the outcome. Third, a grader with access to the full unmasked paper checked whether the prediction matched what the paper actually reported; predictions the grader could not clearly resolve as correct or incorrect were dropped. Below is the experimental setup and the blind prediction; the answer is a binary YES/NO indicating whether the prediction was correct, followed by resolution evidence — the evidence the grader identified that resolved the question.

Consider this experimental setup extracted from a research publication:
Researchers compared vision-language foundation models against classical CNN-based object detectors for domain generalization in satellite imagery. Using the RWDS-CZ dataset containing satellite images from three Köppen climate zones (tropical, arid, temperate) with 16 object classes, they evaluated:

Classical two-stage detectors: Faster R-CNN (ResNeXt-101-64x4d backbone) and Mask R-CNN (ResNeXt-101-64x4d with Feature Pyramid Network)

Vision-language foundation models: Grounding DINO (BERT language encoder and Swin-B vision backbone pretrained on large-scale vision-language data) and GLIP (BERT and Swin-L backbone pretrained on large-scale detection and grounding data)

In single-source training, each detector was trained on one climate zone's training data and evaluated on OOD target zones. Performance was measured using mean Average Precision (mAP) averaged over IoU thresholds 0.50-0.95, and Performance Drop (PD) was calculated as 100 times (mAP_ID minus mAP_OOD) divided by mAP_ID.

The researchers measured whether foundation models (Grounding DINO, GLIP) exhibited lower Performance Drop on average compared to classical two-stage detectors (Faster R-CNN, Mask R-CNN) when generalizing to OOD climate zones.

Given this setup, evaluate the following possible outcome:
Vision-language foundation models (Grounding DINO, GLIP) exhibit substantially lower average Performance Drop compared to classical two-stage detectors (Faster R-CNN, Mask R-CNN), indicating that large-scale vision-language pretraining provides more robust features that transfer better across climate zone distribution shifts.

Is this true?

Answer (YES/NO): YES